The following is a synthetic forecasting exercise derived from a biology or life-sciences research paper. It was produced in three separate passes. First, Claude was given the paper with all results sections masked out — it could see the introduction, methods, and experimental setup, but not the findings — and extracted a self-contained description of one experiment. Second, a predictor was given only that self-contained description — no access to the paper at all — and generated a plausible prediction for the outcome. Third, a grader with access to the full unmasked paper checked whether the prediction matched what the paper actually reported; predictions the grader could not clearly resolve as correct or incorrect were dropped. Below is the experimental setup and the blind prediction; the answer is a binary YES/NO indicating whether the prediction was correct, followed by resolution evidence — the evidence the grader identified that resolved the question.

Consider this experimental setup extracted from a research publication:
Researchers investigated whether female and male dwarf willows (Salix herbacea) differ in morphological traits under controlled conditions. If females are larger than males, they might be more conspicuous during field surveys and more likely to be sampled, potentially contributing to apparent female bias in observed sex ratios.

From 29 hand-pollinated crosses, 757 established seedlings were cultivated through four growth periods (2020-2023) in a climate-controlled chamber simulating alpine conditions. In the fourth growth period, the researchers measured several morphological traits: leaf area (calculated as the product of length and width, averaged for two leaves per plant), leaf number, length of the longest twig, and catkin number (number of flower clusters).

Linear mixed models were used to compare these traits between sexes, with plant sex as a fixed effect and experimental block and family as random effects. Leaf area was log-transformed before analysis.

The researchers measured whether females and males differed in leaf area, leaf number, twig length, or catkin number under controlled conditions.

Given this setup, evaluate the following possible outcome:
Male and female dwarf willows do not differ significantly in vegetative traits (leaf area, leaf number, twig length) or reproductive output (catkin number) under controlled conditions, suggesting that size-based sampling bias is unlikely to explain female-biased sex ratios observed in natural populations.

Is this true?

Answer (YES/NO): NO